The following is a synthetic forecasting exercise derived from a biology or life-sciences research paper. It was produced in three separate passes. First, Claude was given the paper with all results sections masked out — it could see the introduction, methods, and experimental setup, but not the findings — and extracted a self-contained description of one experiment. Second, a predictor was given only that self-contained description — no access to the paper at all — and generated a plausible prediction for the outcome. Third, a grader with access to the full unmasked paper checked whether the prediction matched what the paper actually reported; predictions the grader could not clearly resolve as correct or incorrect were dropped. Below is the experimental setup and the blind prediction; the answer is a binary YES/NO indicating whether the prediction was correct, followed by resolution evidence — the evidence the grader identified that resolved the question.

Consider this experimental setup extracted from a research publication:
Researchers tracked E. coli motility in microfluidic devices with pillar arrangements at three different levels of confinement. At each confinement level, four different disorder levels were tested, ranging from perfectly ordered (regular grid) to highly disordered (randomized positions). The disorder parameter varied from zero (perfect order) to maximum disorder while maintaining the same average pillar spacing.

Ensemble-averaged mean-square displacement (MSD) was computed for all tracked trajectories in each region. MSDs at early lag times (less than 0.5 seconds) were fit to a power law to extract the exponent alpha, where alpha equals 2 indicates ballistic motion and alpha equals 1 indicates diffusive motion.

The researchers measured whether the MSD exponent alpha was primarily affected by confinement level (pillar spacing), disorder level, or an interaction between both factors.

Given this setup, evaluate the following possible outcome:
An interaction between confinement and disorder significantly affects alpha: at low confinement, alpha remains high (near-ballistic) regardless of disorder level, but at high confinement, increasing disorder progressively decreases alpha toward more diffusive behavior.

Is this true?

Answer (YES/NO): NO